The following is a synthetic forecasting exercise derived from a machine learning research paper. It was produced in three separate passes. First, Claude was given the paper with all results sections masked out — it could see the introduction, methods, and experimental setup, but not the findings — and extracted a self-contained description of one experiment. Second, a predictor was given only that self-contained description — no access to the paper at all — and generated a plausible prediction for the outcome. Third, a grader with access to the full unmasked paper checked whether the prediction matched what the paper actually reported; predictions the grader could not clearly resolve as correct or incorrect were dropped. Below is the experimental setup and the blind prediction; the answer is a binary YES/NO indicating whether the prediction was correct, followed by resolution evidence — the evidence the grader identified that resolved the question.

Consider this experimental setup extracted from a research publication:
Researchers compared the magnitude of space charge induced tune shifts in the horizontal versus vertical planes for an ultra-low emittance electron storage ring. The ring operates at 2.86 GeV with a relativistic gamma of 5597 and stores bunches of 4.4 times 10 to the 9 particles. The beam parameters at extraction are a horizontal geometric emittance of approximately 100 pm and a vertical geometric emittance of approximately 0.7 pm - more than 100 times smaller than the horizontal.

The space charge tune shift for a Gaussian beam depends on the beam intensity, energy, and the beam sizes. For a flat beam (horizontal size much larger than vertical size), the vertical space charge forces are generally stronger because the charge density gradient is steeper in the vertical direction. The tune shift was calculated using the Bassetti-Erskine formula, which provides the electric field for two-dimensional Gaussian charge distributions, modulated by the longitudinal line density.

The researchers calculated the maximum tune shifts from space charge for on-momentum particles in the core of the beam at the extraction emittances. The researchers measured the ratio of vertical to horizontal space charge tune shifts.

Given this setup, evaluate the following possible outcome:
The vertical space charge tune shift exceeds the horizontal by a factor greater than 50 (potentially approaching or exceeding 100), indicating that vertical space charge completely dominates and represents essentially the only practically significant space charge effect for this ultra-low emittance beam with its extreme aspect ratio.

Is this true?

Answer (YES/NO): NO